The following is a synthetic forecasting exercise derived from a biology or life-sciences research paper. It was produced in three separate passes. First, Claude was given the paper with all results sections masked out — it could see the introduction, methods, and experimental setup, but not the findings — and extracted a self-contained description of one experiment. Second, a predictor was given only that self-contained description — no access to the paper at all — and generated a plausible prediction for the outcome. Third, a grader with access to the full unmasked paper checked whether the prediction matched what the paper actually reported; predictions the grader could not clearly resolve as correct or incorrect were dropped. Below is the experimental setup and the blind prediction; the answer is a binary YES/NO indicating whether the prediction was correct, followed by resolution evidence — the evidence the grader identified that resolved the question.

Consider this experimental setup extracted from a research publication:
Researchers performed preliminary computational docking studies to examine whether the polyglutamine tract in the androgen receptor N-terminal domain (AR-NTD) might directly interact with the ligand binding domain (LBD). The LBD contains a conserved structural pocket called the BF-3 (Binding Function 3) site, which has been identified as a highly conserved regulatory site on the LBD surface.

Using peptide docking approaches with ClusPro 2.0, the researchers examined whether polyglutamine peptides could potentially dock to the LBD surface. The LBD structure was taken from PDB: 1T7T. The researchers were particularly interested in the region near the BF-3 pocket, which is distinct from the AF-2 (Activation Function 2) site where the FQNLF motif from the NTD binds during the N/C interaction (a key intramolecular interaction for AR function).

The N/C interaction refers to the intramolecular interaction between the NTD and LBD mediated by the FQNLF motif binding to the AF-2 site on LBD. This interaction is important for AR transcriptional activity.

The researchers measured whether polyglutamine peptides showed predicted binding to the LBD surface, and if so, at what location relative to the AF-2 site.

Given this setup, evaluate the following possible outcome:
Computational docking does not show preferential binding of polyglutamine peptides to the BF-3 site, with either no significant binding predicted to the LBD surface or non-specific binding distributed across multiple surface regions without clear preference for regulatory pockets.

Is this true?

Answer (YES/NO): NO